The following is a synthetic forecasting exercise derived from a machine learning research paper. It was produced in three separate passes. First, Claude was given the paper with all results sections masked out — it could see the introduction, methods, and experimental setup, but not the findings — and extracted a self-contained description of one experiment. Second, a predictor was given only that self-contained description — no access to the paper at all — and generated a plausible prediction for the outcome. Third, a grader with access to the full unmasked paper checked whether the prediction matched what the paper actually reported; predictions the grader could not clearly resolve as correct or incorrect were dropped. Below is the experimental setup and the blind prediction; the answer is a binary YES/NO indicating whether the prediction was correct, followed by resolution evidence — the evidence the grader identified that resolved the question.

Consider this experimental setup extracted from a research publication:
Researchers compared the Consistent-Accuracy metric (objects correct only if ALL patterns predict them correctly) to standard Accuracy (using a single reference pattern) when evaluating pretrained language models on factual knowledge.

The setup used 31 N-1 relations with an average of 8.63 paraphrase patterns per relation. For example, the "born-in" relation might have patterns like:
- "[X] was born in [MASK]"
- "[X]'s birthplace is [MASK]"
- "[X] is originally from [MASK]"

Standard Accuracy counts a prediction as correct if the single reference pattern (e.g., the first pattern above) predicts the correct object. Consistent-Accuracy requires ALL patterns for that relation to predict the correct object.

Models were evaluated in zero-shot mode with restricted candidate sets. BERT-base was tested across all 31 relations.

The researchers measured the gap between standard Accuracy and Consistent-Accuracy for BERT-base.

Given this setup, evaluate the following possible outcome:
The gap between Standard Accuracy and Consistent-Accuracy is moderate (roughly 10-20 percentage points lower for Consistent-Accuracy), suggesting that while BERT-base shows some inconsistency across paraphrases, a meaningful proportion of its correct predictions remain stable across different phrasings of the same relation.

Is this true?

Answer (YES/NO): NO